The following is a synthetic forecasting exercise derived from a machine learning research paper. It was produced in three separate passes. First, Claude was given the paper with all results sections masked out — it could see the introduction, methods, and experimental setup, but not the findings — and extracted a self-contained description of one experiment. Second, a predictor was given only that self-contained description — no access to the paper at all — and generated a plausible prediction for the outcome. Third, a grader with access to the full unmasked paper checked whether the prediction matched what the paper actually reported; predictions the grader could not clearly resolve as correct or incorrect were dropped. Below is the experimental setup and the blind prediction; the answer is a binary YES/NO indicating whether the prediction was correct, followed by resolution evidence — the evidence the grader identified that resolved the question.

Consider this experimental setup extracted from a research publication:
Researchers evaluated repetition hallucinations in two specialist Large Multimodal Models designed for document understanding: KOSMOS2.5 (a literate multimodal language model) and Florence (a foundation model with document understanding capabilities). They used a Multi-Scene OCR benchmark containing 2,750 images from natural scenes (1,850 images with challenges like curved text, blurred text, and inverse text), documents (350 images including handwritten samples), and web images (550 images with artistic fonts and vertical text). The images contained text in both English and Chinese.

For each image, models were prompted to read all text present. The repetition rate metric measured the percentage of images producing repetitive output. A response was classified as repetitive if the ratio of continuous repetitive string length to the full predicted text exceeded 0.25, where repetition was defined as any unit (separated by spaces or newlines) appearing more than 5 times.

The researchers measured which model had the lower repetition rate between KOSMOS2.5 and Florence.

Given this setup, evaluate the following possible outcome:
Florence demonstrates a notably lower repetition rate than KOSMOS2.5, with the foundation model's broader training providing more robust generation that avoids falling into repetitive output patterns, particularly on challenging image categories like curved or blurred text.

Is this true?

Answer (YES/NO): YES